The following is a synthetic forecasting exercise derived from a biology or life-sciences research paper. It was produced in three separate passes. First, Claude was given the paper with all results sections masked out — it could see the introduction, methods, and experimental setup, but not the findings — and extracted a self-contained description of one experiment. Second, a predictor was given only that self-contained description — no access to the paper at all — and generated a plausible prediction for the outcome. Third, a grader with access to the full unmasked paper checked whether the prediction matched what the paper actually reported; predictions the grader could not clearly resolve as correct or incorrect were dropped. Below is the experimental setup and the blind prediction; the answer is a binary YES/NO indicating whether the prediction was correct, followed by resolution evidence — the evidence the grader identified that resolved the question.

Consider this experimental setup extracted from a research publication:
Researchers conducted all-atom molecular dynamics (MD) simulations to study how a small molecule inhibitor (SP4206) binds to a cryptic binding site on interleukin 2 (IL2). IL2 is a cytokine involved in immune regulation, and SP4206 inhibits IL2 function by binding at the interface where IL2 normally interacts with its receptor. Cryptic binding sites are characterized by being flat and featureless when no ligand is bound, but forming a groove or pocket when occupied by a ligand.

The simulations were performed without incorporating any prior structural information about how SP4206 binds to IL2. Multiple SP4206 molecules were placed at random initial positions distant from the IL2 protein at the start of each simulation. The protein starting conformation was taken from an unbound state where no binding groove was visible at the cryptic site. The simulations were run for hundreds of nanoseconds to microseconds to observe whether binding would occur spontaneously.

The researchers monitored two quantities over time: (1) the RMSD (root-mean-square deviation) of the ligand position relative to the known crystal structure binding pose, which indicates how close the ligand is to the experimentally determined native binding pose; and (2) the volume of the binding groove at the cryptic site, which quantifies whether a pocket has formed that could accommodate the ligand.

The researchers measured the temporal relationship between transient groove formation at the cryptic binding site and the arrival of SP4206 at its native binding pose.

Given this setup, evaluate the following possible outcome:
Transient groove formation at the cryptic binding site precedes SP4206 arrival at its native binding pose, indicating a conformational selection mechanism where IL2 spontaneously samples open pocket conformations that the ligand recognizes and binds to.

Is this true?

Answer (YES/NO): NO